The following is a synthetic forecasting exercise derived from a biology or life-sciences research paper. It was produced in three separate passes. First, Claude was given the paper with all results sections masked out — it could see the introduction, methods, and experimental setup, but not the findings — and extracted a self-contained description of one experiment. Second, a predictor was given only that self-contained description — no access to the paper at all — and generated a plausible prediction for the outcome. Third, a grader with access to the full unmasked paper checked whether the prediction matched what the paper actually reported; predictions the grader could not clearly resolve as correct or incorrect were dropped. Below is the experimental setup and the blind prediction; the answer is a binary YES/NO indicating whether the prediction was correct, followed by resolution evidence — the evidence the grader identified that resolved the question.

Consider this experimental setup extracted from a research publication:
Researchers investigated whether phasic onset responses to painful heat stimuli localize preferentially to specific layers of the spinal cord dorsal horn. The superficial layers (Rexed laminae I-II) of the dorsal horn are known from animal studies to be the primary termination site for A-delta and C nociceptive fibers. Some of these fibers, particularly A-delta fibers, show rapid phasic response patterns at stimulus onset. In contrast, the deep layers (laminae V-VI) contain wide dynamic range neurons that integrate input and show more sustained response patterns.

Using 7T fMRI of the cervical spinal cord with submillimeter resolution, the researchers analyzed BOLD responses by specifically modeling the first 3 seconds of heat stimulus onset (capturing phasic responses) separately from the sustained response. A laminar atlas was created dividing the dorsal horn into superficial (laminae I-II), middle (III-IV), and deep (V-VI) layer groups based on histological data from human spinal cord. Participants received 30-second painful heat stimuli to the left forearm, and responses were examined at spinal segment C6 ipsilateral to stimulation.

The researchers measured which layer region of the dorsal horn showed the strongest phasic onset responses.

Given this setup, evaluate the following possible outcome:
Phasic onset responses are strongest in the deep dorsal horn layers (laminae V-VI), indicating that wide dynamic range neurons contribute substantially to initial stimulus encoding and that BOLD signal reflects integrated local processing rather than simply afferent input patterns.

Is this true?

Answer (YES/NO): NO